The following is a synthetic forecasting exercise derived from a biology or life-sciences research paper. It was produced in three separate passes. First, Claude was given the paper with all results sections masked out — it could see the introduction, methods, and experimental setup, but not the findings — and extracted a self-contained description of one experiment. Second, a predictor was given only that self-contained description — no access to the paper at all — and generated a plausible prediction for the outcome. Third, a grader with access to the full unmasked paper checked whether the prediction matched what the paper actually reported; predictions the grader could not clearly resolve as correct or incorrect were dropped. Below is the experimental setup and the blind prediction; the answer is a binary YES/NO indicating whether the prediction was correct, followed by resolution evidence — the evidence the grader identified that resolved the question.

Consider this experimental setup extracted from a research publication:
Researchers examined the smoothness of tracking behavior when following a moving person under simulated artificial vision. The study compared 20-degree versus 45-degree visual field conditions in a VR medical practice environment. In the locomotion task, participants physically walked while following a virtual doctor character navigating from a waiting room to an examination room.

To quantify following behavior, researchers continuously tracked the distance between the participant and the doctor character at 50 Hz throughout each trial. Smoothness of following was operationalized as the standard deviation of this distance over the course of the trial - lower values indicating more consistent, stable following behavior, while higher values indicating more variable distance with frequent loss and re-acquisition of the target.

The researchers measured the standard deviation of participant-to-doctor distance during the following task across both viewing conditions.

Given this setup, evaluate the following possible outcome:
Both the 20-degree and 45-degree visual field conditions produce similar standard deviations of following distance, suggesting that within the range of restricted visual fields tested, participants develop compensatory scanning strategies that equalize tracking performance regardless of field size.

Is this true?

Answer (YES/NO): NO